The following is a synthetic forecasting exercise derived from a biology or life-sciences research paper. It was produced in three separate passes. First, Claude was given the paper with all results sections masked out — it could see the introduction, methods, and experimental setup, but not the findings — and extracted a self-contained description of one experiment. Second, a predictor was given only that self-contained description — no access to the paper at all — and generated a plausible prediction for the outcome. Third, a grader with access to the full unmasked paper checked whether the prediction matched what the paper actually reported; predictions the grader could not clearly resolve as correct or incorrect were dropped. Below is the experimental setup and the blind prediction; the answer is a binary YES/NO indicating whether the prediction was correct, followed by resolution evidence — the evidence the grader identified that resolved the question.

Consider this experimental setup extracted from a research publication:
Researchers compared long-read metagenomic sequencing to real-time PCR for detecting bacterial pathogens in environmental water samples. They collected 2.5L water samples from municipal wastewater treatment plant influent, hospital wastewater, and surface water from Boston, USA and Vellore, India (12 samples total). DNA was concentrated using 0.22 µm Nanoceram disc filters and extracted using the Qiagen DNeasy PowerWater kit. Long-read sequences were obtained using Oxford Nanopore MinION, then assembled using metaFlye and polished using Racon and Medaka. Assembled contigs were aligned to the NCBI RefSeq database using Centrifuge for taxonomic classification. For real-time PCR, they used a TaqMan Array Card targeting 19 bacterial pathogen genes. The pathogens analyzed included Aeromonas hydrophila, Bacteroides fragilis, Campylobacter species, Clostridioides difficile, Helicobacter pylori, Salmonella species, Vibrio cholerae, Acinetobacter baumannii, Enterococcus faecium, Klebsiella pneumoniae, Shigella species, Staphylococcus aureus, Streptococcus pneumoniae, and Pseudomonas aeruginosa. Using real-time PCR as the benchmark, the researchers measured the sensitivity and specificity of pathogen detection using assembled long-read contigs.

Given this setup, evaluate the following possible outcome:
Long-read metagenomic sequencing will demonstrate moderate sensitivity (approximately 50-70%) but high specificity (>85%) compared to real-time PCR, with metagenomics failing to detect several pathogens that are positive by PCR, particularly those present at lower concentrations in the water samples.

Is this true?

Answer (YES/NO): NO